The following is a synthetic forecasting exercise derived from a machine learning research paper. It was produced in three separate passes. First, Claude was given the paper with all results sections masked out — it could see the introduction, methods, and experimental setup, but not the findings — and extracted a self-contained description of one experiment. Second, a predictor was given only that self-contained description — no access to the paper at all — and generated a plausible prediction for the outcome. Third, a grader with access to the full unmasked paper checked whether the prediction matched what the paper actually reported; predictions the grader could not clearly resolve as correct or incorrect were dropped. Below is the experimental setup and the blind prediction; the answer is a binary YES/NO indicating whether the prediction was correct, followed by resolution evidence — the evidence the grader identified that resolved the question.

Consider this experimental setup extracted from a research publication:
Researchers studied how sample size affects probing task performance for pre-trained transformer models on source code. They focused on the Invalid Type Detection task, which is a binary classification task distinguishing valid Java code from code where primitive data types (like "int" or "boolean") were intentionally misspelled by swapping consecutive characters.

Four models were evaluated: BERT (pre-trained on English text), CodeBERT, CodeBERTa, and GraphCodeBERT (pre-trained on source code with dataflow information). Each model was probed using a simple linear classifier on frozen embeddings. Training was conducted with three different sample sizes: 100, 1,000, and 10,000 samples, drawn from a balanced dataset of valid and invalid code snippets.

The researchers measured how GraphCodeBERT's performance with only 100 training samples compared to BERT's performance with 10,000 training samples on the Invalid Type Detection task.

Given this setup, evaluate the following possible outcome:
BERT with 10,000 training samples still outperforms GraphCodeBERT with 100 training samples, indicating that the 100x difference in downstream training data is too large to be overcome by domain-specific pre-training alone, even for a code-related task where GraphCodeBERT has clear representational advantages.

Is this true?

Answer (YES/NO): NO